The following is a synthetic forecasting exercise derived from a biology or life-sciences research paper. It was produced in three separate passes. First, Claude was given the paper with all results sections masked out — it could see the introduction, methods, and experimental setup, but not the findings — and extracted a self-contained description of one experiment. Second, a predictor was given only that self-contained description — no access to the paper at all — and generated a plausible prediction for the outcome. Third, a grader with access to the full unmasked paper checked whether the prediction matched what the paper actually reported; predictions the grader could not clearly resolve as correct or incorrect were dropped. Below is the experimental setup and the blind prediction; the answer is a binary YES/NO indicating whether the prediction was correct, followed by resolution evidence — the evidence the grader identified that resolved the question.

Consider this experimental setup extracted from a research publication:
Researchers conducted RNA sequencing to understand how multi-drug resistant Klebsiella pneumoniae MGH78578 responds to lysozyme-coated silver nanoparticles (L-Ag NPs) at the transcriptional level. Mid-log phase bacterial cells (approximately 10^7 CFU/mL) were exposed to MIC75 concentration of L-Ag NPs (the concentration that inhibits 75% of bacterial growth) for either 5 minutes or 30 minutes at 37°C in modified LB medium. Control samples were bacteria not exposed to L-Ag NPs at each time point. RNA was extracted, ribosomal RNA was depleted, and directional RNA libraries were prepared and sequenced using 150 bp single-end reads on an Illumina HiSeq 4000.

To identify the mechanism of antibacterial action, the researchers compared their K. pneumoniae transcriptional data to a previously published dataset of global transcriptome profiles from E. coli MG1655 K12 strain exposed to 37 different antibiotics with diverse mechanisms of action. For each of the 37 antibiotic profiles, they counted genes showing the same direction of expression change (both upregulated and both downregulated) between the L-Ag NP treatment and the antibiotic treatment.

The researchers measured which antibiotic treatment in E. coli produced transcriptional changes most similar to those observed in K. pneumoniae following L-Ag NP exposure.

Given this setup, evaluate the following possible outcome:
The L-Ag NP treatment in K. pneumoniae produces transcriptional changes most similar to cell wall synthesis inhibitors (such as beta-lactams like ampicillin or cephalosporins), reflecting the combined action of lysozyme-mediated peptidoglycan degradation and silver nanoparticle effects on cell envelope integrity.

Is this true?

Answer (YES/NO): NO